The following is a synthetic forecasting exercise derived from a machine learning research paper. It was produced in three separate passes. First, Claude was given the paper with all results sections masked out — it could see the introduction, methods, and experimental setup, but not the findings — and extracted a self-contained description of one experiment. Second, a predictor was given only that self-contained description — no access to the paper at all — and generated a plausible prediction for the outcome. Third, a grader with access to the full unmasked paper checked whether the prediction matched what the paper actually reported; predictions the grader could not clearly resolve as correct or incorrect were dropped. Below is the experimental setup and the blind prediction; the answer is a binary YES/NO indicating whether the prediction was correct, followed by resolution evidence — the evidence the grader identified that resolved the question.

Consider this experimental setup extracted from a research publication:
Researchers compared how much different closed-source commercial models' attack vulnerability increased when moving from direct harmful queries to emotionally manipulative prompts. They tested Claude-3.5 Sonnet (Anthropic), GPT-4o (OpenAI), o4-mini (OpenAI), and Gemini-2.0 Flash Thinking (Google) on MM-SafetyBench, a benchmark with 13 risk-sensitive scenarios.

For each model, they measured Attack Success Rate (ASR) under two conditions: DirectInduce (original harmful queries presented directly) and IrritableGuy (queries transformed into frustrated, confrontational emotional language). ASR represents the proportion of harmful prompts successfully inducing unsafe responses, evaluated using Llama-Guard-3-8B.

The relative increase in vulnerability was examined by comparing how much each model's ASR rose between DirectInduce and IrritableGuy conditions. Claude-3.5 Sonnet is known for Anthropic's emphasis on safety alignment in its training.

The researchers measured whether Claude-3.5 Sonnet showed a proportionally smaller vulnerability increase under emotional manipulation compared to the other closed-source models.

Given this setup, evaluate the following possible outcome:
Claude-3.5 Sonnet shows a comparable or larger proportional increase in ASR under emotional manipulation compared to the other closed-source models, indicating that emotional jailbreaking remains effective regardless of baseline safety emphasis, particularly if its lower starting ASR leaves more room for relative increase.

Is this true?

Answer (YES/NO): YES